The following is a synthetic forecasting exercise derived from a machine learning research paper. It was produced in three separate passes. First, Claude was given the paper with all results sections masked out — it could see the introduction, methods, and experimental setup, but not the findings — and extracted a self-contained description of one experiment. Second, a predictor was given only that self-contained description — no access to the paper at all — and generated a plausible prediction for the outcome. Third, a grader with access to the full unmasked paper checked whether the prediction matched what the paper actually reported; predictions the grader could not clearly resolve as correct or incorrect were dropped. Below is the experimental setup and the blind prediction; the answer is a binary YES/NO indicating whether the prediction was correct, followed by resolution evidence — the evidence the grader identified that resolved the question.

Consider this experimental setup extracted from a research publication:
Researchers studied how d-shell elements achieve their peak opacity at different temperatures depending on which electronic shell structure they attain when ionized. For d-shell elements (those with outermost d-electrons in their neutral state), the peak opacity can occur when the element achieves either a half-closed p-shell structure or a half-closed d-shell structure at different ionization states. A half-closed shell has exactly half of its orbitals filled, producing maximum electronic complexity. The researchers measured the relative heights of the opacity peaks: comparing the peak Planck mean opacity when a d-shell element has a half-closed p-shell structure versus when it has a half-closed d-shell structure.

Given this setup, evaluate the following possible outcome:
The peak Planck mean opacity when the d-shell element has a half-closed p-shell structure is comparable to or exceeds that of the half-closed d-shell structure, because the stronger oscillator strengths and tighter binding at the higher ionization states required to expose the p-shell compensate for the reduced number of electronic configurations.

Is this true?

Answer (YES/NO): NO